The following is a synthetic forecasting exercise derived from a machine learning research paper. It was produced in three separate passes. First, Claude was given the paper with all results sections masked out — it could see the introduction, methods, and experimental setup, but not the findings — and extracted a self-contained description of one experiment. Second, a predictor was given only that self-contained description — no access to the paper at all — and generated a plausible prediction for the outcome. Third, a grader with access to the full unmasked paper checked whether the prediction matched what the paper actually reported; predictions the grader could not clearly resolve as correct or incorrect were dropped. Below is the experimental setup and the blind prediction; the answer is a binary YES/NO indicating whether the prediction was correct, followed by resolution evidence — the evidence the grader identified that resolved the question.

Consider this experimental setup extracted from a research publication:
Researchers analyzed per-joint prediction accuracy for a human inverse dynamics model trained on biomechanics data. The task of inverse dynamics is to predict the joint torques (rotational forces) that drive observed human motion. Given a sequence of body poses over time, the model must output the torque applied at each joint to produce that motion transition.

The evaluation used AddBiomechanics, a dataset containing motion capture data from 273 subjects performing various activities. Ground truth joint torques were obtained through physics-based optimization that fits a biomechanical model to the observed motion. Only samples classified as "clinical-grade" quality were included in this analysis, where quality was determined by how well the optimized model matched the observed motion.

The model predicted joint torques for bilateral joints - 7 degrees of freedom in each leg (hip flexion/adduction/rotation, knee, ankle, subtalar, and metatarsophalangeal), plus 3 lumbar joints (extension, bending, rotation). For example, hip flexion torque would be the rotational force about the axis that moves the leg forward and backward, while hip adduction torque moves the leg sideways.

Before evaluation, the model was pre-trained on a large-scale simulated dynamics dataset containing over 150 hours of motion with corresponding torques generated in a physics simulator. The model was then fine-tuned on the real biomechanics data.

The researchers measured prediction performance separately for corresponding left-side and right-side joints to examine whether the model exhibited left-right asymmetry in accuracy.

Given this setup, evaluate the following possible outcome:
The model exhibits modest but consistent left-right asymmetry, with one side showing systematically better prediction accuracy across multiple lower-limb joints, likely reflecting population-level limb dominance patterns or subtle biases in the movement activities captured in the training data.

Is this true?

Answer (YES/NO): YES